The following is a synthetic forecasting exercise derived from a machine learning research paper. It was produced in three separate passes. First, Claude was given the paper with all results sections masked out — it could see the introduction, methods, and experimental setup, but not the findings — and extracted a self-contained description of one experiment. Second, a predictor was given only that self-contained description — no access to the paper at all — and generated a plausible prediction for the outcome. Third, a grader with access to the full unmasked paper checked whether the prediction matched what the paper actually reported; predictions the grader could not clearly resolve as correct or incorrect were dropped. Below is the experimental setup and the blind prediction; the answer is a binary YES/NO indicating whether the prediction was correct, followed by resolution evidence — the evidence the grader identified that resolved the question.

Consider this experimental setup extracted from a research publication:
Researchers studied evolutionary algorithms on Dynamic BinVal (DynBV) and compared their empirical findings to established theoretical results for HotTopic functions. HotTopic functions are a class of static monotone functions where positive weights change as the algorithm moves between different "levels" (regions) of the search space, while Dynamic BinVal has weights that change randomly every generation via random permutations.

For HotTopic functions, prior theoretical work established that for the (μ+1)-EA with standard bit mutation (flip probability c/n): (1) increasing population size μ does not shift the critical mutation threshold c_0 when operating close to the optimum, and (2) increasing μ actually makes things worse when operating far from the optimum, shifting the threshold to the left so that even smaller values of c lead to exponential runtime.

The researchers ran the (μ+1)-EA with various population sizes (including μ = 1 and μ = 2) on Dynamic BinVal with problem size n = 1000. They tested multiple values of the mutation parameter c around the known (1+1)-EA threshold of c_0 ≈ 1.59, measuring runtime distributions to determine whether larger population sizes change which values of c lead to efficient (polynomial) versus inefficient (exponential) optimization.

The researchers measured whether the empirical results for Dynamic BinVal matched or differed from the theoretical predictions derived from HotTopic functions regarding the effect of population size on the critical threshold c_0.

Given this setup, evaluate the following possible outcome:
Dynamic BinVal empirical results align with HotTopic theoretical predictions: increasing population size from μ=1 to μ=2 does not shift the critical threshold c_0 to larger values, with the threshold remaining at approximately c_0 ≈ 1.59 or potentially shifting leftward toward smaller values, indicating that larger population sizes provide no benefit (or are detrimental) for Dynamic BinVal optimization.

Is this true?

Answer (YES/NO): NO